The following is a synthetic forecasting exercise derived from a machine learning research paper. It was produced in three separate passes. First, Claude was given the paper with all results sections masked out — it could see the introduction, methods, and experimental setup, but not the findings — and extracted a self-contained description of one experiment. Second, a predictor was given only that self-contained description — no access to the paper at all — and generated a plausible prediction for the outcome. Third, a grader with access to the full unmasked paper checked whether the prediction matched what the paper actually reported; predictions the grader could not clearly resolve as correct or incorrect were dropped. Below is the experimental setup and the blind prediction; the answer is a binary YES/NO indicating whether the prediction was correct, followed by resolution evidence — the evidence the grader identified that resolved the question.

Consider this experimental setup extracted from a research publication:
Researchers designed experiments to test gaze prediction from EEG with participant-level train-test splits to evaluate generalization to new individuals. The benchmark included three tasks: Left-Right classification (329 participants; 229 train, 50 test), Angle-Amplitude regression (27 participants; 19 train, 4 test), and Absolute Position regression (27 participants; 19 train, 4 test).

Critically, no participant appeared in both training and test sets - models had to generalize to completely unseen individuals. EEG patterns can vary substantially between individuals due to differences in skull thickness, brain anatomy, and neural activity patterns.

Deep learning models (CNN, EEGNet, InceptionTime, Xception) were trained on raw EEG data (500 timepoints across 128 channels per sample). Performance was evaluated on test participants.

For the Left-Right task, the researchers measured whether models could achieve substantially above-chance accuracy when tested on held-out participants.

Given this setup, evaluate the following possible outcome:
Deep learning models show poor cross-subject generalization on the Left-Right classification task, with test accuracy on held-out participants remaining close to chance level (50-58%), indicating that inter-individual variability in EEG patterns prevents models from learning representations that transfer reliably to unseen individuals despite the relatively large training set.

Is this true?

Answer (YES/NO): NO